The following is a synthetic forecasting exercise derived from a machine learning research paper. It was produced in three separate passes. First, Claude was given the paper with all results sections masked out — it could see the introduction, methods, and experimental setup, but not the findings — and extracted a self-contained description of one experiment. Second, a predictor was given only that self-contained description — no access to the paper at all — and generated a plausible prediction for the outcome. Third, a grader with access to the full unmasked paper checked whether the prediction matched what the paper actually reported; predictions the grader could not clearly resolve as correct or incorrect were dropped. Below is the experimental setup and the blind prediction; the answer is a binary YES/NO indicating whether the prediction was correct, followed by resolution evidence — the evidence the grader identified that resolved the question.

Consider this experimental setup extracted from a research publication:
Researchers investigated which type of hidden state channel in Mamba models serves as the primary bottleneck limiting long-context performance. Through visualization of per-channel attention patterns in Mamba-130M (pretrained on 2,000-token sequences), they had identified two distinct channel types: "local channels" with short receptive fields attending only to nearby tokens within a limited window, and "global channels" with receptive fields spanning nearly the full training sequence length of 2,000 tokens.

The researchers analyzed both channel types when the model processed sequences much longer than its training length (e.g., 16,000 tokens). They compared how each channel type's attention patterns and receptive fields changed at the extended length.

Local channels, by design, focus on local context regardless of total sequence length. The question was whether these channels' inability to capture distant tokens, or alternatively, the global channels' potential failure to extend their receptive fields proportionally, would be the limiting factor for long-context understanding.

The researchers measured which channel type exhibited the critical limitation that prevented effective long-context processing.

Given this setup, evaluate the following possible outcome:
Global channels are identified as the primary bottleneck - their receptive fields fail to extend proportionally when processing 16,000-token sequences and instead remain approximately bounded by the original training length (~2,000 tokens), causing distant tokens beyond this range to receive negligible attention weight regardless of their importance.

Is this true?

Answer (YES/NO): YES